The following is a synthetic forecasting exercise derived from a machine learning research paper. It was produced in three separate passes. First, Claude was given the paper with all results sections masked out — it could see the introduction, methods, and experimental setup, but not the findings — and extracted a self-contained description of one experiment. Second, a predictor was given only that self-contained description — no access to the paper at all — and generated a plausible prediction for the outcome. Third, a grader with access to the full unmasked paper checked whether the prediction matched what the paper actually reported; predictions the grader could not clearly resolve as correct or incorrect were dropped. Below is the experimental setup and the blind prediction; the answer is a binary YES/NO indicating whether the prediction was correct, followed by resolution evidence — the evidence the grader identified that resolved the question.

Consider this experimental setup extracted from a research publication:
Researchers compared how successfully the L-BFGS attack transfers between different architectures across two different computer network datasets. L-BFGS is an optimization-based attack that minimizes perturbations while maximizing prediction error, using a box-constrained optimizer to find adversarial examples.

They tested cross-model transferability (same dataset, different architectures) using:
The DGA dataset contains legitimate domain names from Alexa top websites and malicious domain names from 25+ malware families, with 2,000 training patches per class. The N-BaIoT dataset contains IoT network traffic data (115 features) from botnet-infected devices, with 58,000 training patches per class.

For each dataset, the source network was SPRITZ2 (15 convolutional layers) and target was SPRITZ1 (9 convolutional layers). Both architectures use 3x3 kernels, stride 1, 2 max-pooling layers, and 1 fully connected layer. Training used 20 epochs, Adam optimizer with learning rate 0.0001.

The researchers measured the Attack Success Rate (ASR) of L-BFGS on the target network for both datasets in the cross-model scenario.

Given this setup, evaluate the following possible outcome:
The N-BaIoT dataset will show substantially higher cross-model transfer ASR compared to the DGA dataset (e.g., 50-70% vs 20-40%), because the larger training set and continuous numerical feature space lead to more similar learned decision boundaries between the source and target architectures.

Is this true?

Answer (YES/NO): NO